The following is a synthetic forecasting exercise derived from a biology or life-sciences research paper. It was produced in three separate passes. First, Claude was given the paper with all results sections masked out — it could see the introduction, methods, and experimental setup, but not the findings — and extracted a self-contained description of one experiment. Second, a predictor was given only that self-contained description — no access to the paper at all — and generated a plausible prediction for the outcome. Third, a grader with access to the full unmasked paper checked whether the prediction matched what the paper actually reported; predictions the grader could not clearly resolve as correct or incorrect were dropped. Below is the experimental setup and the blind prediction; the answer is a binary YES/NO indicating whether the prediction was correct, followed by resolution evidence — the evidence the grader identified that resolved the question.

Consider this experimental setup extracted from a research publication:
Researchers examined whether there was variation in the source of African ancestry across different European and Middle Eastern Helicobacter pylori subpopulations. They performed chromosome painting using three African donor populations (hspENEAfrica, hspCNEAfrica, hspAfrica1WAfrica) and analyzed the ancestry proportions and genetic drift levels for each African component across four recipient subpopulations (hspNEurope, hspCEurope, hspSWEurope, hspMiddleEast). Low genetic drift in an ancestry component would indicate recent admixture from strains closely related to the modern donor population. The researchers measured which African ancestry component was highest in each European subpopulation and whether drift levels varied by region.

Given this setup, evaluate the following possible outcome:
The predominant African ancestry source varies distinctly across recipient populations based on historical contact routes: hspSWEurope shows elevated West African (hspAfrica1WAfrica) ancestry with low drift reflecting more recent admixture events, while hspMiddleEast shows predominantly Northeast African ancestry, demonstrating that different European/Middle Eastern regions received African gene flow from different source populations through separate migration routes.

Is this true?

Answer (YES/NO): YES